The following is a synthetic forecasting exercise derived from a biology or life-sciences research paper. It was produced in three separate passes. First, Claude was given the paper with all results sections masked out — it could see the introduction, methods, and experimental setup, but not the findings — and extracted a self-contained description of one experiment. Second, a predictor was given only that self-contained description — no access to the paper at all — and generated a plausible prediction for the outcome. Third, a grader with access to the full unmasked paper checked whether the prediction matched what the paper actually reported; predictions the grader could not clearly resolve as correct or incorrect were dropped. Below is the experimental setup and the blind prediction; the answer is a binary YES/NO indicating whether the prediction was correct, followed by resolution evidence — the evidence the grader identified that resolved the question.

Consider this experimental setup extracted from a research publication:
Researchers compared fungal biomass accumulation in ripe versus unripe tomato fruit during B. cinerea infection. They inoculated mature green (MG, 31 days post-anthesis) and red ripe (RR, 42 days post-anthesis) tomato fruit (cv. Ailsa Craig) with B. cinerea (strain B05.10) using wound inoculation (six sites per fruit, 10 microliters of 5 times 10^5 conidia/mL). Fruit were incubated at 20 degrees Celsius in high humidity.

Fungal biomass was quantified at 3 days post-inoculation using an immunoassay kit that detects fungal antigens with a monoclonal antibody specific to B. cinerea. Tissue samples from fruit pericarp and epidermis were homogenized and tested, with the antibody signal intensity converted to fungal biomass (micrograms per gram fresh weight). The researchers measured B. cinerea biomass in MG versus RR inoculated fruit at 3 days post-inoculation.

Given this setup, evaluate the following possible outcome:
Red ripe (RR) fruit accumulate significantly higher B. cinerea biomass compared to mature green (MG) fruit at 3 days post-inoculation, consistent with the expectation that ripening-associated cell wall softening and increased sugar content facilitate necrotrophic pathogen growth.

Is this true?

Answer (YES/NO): YES